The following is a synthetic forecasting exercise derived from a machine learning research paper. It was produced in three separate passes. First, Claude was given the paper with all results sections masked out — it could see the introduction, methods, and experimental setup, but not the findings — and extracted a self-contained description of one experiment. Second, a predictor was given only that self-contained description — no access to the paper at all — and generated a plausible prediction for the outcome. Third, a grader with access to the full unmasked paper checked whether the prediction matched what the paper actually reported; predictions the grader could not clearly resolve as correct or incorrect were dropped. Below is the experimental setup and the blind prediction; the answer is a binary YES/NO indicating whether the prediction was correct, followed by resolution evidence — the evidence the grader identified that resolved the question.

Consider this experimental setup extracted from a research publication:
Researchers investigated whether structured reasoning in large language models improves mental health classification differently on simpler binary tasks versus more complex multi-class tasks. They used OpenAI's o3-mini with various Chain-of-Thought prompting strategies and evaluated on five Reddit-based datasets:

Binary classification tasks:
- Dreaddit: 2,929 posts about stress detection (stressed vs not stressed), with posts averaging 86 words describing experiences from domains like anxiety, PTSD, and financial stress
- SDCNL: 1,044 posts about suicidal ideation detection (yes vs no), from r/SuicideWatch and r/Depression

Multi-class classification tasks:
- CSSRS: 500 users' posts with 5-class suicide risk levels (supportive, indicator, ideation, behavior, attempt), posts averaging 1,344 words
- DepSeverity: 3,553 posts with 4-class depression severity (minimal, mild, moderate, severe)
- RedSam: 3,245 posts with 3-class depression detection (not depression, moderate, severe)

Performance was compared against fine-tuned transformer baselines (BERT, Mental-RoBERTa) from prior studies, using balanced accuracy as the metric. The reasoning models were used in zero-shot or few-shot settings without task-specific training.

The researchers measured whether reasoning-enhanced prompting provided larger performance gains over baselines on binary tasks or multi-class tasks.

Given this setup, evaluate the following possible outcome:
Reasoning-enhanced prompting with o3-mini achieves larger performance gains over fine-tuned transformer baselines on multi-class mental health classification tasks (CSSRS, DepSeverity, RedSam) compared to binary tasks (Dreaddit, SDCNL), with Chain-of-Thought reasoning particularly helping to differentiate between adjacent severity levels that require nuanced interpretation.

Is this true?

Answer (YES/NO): NO